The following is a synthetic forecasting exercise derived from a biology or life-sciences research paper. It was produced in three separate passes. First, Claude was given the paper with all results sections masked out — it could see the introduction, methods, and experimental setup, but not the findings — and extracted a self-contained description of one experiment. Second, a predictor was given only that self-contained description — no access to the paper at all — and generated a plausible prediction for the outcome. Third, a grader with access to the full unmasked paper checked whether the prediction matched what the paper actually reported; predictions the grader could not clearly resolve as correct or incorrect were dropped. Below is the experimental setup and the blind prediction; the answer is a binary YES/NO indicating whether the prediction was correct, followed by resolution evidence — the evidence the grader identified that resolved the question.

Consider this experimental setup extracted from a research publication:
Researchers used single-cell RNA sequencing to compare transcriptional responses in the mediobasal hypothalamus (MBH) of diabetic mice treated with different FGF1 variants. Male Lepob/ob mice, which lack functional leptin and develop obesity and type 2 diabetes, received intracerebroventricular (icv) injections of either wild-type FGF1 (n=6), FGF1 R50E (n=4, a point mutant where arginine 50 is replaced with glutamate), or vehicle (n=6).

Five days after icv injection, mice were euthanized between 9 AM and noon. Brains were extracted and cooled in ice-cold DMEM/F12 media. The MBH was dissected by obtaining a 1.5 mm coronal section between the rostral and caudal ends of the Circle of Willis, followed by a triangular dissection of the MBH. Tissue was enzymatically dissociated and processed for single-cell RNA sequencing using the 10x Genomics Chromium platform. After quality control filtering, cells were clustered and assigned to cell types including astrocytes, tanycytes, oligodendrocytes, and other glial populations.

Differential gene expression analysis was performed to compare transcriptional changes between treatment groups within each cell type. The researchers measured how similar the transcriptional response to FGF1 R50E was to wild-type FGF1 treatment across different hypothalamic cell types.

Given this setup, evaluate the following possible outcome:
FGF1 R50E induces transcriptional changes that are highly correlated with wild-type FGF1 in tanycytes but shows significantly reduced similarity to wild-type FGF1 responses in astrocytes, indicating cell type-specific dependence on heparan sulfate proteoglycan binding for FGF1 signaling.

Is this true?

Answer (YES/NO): NO